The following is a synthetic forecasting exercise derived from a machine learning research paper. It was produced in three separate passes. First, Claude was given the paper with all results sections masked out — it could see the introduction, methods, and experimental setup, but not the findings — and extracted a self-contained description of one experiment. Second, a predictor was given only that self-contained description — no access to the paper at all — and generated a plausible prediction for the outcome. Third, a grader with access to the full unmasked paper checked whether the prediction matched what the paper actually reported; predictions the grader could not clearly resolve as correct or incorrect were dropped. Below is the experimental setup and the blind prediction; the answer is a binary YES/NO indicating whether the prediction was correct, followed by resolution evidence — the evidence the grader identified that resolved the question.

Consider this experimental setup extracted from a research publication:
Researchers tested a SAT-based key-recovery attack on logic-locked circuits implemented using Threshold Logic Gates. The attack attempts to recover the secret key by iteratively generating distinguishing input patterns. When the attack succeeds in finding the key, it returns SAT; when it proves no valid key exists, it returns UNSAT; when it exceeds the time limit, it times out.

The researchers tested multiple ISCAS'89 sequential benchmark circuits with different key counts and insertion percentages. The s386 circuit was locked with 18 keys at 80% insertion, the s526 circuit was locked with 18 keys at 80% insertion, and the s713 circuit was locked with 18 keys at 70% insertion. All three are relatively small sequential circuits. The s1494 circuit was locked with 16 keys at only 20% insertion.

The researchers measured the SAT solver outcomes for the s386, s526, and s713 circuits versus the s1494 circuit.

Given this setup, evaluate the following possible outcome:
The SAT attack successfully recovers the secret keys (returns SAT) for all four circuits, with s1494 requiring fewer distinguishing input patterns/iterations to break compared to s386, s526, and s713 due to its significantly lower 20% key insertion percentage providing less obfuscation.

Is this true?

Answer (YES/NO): NO